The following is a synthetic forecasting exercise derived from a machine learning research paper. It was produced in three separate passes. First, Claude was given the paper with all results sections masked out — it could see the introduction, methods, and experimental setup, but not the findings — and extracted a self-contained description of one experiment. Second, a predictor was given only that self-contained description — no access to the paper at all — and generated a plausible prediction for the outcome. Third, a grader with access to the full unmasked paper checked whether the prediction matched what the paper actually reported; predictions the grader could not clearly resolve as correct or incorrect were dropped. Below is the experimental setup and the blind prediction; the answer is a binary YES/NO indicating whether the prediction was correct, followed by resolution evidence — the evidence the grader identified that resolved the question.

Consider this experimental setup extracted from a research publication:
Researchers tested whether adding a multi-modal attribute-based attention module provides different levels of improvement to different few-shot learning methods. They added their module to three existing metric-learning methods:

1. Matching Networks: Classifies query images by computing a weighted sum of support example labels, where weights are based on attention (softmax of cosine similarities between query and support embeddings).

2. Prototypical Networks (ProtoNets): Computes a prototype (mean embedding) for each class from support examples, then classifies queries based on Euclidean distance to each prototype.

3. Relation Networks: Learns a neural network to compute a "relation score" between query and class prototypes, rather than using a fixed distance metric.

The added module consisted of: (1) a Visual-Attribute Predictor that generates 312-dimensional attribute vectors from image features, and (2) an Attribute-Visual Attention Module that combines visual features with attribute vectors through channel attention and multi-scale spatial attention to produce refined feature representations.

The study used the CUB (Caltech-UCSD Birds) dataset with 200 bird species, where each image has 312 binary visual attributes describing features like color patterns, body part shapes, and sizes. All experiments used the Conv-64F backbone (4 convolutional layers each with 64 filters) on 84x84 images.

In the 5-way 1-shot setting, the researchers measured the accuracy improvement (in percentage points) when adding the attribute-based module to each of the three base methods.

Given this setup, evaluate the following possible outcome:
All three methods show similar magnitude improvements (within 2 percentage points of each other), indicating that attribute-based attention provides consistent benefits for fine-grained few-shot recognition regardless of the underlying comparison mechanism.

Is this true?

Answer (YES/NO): NO